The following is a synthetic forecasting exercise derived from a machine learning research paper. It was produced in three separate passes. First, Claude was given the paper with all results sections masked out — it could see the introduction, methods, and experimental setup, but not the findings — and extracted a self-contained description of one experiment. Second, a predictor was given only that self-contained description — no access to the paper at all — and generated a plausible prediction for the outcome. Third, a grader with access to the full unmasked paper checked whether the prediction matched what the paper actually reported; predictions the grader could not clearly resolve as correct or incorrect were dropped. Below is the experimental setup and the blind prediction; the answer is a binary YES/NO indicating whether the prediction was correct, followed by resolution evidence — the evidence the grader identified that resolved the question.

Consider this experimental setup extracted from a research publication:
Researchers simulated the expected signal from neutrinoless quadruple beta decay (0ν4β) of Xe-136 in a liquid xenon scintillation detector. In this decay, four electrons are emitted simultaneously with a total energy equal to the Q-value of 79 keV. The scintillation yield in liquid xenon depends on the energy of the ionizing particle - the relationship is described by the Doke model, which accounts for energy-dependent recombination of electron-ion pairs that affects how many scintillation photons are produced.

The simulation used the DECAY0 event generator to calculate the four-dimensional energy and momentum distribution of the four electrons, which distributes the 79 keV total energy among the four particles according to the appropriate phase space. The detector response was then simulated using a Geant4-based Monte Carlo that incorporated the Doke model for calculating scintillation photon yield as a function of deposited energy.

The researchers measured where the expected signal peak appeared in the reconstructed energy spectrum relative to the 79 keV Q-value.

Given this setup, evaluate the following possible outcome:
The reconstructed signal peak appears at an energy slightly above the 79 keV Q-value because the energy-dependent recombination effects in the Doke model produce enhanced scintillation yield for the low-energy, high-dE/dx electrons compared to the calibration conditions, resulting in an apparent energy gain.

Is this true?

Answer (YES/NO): YES